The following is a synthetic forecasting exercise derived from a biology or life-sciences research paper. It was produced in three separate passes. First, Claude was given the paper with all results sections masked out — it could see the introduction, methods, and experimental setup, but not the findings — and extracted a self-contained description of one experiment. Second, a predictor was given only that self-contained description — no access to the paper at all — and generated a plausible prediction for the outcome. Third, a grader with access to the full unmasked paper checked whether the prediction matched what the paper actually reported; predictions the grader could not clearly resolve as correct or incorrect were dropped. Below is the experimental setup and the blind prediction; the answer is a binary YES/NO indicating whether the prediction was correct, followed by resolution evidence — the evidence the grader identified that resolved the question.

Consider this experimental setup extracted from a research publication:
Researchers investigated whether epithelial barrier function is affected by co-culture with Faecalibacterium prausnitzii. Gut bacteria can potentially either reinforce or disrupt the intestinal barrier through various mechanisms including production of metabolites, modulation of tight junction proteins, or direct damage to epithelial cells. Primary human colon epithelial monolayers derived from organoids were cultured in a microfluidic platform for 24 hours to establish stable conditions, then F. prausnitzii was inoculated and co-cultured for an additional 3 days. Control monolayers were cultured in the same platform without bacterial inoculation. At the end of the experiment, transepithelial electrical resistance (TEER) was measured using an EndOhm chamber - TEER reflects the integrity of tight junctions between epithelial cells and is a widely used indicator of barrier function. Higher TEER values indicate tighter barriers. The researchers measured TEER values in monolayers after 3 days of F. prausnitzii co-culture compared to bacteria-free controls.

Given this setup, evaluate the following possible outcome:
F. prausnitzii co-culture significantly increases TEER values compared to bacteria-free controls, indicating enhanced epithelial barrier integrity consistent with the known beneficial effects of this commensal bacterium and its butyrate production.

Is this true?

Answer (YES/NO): NO